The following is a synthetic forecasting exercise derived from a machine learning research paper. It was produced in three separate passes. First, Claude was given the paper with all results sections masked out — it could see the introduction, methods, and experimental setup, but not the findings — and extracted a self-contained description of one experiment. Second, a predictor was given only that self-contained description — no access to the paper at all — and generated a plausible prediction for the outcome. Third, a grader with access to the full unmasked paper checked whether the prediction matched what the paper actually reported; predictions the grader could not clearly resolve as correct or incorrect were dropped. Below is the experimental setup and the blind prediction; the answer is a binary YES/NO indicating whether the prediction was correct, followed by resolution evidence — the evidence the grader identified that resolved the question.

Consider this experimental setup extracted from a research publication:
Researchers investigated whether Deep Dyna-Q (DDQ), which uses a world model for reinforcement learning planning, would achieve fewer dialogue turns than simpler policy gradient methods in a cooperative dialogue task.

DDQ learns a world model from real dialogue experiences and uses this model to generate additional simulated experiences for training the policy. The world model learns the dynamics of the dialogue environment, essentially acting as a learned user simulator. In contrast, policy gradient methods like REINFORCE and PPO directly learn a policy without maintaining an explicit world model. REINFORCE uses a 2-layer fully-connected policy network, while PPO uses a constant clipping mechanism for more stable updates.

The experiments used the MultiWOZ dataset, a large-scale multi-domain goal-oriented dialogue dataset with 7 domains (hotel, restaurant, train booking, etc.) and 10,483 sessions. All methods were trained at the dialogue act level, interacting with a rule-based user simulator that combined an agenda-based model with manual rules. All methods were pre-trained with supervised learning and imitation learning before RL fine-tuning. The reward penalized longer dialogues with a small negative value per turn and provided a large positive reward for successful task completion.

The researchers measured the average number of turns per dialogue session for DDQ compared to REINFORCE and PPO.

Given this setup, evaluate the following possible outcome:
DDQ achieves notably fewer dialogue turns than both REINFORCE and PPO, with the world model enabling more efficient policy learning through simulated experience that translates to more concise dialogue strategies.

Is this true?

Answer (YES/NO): NO